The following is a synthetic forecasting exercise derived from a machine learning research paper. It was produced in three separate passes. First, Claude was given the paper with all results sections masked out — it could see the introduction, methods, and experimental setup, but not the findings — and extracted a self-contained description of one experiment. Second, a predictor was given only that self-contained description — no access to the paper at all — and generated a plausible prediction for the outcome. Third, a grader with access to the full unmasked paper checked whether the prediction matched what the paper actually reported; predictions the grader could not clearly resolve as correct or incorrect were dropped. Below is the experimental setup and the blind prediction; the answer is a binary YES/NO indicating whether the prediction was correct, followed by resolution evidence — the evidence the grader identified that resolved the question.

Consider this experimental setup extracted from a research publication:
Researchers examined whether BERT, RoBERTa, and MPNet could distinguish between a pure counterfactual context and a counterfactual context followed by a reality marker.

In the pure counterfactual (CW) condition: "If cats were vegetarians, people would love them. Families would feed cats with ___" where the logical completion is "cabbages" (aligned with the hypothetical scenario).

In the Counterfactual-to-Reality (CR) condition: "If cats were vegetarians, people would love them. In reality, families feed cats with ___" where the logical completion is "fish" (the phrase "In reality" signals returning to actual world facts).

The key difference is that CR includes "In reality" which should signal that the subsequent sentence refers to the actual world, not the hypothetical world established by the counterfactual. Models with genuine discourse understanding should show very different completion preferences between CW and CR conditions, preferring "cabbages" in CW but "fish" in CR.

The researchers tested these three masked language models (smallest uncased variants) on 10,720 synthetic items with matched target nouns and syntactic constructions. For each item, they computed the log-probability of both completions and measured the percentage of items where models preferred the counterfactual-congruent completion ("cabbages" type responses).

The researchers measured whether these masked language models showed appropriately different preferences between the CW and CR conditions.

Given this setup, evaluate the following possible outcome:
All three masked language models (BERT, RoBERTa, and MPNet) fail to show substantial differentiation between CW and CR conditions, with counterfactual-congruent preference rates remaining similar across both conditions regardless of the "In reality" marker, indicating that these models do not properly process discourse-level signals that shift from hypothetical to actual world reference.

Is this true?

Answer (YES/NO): YES